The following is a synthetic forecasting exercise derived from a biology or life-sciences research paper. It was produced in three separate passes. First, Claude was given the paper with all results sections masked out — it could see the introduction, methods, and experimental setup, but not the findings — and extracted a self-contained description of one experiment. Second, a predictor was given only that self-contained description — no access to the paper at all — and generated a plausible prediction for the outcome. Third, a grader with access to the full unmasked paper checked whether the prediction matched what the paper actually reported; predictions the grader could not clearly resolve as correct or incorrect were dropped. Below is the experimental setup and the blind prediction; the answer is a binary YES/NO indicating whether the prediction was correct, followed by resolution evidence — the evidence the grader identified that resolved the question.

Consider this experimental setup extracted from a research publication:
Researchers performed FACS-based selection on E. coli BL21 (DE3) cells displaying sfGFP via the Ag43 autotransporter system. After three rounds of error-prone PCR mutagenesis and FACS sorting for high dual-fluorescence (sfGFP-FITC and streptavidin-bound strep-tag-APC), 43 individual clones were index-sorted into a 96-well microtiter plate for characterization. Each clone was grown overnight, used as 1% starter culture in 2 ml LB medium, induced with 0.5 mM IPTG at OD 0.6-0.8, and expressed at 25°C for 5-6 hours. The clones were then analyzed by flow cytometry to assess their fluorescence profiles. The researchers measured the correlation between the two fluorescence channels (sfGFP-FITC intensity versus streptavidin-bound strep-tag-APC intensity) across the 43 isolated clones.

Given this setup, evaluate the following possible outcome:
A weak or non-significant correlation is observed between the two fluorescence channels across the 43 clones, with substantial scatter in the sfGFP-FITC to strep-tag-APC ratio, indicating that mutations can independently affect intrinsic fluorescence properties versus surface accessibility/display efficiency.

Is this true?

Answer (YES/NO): NO